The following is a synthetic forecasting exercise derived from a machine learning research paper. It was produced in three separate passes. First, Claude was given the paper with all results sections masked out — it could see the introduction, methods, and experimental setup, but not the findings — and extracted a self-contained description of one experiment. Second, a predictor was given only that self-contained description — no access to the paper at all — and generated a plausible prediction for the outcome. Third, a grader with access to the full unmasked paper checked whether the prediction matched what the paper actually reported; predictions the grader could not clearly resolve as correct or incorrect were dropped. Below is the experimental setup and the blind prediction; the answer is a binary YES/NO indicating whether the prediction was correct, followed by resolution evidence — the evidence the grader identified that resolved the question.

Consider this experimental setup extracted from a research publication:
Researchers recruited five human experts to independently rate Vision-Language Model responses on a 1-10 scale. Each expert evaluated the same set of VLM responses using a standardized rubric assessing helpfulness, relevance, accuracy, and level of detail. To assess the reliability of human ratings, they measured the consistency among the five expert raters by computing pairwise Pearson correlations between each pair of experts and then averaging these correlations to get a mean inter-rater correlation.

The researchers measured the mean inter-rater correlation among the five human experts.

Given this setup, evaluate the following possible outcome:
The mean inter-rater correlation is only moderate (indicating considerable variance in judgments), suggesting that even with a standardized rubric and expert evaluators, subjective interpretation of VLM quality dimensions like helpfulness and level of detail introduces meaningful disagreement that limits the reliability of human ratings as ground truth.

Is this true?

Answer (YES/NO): NO